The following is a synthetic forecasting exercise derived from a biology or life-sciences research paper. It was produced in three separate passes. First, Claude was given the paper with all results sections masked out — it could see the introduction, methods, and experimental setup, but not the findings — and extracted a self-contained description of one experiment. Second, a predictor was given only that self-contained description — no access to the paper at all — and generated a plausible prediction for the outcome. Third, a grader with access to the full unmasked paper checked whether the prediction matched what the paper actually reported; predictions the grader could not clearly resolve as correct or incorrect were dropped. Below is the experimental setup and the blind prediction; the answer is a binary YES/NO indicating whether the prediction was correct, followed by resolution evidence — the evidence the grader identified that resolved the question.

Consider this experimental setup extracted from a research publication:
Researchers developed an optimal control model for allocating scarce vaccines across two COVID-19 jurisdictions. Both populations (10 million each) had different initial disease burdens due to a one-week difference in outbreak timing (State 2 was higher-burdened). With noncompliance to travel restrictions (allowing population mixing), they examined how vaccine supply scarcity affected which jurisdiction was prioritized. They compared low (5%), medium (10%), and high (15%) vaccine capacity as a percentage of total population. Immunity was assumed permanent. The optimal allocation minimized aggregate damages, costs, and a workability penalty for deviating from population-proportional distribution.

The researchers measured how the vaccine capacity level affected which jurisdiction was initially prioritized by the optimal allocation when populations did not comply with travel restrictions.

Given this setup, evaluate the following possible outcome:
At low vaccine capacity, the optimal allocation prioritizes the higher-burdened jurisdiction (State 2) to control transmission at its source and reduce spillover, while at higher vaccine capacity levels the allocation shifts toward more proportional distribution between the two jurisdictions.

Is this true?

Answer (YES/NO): NO